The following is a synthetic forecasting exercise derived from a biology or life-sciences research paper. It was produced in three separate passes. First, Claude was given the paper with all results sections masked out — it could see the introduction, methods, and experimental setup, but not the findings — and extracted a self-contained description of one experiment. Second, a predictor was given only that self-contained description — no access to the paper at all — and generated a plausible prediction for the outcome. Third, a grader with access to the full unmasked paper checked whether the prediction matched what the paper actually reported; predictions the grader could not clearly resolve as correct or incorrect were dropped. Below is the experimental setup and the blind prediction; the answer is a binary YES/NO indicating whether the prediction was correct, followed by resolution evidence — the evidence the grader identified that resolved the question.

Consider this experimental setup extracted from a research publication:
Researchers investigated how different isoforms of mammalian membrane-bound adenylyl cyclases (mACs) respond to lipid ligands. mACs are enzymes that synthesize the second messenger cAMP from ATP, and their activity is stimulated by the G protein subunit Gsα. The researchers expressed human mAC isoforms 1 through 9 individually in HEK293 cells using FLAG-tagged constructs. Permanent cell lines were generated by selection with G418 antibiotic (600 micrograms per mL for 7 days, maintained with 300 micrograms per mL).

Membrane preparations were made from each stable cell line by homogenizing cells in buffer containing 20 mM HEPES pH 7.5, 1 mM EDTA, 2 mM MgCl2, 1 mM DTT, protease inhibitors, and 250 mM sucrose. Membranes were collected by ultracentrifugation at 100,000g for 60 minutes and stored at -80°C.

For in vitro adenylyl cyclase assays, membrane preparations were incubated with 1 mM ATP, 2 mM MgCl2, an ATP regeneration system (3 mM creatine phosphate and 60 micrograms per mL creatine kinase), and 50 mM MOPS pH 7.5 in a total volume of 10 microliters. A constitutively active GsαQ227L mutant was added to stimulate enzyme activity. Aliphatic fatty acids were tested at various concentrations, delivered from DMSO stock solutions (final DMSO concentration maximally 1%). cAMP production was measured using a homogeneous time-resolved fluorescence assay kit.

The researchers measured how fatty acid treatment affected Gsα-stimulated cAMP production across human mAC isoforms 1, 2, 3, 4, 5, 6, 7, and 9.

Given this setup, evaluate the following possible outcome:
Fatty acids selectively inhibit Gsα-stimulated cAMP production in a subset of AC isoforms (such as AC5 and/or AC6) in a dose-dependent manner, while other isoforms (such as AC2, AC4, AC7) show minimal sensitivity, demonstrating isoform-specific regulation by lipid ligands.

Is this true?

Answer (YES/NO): NO